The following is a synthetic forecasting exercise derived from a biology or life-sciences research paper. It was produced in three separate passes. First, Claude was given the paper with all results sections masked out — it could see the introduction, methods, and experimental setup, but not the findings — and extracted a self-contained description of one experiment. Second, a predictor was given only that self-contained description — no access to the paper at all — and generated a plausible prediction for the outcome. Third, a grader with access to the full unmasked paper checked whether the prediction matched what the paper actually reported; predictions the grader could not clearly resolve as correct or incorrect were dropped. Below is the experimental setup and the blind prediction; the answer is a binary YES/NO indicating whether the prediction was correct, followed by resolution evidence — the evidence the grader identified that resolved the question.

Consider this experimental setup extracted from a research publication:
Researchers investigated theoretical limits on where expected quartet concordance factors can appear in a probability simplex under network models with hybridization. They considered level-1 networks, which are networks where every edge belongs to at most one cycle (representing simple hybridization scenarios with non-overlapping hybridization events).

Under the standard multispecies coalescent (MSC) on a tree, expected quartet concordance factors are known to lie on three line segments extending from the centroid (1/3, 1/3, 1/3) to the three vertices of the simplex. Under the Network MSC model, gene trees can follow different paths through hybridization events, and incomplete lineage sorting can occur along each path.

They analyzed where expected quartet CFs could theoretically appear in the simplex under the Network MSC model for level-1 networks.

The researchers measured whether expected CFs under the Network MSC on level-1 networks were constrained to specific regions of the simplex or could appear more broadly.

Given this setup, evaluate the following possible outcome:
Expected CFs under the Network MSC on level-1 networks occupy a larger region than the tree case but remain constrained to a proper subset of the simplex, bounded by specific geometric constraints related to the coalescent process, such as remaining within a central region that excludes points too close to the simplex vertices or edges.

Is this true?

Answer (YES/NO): NO